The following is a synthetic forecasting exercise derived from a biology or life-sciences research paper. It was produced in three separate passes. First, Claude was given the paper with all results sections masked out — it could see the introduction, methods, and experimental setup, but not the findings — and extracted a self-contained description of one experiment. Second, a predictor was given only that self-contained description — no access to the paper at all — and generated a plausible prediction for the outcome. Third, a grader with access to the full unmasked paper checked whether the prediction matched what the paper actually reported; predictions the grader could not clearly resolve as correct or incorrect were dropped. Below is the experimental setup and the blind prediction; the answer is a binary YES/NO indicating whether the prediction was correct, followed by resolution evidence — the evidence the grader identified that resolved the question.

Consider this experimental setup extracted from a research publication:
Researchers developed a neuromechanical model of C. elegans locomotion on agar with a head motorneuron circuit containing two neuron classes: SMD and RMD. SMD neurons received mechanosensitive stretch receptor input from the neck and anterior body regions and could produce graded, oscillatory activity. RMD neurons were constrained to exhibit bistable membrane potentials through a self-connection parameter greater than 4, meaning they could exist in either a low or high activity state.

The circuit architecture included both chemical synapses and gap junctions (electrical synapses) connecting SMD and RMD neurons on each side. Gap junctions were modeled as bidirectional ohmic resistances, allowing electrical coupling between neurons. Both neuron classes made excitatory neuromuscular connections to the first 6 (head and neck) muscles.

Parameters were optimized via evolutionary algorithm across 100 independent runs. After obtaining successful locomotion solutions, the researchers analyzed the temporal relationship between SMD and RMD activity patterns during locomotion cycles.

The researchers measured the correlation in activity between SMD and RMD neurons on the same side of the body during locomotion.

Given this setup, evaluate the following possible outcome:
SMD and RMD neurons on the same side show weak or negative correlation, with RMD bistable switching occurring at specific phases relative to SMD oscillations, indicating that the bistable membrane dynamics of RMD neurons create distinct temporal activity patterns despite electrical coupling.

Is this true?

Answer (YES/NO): YES